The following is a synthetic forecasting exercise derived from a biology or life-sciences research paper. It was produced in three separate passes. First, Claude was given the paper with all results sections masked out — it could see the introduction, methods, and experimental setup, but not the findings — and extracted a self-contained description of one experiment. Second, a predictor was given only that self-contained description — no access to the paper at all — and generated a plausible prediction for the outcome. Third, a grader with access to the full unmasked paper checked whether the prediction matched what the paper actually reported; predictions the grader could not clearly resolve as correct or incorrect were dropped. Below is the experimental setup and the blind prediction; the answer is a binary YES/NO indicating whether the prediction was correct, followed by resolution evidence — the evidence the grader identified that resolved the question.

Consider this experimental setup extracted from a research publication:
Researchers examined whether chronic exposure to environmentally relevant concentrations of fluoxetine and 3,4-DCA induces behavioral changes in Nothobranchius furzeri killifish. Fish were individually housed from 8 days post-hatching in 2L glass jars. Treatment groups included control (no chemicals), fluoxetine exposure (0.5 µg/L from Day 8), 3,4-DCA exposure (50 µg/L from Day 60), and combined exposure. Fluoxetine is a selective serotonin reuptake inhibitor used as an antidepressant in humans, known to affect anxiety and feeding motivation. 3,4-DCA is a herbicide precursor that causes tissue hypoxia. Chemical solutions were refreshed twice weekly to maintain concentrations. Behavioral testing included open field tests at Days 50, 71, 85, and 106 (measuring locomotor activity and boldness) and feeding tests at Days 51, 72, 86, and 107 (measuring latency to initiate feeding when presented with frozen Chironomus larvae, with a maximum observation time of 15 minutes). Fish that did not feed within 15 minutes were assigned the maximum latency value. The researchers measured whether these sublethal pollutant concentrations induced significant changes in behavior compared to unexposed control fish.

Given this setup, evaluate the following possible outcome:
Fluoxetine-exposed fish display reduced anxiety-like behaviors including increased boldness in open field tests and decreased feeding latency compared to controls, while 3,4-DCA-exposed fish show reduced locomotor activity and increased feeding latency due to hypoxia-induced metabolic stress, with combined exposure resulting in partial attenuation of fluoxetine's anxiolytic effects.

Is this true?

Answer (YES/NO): NO